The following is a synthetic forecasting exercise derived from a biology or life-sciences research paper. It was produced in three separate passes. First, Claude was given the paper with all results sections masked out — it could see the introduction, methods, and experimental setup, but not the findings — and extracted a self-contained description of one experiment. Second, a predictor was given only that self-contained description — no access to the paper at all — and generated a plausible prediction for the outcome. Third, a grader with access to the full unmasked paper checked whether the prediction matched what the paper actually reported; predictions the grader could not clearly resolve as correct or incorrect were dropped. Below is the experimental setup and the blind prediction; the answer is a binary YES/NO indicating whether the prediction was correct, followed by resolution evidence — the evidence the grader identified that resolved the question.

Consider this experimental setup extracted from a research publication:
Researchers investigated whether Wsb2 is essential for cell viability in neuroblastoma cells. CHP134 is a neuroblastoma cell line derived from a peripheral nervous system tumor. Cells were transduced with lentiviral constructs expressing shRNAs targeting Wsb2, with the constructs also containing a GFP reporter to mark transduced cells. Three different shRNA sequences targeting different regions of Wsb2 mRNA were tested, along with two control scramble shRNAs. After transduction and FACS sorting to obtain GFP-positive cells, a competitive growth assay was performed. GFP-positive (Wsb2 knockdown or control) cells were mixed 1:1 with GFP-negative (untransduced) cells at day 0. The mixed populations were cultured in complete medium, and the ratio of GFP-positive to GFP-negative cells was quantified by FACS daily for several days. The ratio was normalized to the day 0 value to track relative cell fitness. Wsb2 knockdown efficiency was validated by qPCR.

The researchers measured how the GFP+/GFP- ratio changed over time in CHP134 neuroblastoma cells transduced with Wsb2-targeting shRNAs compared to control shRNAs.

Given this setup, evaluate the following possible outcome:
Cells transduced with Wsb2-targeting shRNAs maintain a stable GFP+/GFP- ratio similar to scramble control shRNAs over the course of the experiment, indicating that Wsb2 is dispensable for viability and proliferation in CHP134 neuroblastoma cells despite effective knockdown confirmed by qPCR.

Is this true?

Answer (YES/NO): NO